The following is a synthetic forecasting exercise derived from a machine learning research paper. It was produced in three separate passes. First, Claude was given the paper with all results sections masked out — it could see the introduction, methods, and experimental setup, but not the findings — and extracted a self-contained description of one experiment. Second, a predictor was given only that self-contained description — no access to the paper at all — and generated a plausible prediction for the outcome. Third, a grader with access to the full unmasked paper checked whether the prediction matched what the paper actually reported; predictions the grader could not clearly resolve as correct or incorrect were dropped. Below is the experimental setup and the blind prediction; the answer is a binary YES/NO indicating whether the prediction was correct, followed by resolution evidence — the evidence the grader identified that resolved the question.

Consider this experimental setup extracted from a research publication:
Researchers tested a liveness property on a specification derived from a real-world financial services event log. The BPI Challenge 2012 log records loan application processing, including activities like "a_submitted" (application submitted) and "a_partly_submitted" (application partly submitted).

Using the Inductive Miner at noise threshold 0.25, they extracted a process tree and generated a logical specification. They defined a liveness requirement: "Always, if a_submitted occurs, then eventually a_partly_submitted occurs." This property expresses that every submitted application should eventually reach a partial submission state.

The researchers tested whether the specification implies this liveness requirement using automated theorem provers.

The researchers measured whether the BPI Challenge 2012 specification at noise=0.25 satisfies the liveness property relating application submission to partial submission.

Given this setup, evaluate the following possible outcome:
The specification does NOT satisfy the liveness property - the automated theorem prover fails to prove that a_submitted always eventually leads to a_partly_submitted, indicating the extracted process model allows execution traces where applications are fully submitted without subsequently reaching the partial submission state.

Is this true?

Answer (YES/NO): YES